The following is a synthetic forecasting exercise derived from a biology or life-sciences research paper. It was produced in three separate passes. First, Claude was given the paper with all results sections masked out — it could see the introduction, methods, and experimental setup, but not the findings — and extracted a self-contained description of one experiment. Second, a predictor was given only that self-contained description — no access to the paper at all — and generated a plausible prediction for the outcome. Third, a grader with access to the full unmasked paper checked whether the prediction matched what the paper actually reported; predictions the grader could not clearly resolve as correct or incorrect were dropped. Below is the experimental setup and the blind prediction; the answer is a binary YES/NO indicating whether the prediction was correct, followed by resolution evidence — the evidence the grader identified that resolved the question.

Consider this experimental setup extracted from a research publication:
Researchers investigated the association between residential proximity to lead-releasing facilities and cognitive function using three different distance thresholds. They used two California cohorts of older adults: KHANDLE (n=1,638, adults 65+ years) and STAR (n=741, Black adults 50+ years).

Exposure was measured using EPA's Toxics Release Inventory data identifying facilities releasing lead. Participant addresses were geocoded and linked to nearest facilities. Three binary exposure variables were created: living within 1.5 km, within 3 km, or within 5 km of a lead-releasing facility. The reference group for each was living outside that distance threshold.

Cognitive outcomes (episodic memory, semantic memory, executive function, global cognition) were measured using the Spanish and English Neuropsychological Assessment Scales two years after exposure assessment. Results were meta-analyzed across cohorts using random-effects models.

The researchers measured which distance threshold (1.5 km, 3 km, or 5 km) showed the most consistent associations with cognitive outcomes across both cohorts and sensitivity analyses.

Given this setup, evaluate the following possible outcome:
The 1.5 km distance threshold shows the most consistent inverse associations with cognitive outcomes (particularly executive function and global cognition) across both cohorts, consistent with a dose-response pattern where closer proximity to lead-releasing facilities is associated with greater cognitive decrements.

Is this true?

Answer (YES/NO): NO